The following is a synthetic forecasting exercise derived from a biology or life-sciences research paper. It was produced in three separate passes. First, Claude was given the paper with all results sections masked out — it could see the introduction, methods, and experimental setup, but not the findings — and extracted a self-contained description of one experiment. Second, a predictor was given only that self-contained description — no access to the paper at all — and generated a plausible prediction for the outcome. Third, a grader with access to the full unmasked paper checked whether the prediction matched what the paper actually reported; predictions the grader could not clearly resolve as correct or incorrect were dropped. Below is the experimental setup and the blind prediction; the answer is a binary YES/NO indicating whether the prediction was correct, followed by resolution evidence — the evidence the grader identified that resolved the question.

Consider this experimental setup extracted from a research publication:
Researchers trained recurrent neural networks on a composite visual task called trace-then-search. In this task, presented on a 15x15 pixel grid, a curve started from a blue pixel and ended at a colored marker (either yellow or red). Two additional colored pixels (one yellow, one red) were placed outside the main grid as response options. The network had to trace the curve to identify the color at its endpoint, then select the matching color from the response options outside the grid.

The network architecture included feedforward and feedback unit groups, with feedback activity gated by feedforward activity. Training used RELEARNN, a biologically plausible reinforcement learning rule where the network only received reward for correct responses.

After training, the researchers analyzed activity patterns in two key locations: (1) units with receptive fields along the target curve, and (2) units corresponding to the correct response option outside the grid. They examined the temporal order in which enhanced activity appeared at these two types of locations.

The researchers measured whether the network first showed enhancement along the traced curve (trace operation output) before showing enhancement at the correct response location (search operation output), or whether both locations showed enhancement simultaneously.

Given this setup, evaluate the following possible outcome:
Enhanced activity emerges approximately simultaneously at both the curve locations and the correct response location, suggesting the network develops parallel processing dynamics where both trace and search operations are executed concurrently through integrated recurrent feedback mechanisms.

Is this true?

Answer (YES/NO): NO